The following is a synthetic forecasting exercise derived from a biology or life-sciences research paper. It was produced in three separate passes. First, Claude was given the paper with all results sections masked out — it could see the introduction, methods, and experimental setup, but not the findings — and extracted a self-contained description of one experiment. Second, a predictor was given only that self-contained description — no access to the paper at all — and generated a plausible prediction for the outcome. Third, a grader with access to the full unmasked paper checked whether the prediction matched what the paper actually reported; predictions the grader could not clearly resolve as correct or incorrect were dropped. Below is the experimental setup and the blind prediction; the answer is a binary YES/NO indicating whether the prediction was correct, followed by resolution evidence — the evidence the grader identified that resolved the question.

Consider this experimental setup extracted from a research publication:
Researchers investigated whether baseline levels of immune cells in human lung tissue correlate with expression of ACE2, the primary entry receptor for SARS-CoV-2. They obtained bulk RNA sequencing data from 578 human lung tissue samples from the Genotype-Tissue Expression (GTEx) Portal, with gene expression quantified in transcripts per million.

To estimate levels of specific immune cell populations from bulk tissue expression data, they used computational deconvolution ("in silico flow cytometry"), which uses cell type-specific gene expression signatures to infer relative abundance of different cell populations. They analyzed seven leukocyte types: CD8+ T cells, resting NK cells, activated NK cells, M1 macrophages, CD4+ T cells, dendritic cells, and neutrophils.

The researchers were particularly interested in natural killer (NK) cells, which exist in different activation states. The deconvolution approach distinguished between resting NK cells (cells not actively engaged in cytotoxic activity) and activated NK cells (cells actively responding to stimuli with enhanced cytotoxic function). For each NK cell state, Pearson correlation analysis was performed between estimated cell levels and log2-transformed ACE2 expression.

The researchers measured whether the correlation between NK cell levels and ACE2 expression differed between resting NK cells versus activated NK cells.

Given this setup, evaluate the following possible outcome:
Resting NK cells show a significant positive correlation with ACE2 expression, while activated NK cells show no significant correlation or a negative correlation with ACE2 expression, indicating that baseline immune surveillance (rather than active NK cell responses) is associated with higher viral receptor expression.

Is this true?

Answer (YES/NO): NO